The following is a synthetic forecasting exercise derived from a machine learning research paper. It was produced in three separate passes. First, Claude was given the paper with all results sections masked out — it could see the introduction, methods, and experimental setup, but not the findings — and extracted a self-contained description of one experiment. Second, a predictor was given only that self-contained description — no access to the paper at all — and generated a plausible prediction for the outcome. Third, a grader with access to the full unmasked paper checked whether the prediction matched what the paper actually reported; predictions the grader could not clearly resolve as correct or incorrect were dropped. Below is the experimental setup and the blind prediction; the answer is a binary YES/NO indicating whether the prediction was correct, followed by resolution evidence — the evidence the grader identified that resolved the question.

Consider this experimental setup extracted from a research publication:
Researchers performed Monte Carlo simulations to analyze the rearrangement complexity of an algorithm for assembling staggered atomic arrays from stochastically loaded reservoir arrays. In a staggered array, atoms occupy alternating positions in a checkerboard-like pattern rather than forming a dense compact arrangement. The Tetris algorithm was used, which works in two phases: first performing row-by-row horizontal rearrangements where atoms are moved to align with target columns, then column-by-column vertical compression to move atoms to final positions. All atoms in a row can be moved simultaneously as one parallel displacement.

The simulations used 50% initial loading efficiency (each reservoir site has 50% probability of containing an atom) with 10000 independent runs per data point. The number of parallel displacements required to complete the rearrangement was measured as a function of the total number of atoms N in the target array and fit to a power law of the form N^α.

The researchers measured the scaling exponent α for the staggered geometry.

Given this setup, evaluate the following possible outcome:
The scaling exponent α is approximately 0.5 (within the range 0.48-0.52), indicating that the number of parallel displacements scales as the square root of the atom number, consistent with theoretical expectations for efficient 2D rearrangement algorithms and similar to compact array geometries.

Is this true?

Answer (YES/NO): NO